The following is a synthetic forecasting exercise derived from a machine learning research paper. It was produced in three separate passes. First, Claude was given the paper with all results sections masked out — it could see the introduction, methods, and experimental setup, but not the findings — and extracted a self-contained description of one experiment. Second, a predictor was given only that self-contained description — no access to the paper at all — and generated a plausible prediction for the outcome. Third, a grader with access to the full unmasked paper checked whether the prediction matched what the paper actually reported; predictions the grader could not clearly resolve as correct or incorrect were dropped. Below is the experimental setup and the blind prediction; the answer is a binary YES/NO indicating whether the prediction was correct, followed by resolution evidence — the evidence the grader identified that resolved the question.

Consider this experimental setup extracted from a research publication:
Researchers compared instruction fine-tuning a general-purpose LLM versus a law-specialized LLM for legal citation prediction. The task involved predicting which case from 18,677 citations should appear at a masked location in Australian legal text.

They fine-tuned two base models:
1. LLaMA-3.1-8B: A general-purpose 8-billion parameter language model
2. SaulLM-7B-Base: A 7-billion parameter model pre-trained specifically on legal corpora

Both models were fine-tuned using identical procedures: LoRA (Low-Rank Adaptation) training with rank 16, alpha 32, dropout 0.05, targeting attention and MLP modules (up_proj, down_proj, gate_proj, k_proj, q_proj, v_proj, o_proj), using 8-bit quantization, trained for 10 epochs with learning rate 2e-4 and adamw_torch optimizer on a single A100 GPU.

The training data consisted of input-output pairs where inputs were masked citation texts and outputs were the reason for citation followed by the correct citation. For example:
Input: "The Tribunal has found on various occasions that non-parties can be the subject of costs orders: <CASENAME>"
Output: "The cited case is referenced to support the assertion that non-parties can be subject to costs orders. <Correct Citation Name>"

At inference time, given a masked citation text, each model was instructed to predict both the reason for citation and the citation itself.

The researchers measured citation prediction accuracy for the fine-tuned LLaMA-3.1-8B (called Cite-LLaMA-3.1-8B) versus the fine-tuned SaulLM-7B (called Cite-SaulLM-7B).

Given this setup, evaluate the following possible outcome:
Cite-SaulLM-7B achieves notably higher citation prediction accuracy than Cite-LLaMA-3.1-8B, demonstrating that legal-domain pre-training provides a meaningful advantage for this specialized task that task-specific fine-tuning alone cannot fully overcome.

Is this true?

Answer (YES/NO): YES